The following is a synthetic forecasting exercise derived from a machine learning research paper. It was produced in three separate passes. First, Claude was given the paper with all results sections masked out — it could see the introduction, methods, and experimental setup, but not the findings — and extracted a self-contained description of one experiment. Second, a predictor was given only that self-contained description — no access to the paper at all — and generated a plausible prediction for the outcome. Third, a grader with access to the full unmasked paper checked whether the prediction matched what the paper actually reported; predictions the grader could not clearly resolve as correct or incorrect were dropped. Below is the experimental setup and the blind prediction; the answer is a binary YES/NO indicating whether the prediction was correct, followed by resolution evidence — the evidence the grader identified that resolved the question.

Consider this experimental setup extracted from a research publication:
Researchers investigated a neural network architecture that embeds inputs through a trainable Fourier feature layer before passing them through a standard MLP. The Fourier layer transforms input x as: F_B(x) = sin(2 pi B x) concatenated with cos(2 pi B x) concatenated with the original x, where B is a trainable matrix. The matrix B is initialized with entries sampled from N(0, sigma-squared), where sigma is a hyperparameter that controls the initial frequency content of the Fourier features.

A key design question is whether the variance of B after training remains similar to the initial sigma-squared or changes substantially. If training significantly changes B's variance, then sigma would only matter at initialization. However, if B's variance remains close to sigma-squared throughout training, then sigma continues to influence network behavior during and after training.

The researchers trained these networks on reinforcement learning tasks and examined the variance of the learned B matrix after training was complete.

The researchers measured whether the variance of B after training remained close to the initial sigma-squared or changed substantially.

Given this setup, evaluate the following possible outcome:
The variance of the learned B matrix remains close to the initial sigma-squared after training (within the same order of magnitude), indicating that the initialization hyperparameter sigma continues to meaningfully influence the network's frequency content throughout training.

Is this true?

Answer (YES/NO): YES